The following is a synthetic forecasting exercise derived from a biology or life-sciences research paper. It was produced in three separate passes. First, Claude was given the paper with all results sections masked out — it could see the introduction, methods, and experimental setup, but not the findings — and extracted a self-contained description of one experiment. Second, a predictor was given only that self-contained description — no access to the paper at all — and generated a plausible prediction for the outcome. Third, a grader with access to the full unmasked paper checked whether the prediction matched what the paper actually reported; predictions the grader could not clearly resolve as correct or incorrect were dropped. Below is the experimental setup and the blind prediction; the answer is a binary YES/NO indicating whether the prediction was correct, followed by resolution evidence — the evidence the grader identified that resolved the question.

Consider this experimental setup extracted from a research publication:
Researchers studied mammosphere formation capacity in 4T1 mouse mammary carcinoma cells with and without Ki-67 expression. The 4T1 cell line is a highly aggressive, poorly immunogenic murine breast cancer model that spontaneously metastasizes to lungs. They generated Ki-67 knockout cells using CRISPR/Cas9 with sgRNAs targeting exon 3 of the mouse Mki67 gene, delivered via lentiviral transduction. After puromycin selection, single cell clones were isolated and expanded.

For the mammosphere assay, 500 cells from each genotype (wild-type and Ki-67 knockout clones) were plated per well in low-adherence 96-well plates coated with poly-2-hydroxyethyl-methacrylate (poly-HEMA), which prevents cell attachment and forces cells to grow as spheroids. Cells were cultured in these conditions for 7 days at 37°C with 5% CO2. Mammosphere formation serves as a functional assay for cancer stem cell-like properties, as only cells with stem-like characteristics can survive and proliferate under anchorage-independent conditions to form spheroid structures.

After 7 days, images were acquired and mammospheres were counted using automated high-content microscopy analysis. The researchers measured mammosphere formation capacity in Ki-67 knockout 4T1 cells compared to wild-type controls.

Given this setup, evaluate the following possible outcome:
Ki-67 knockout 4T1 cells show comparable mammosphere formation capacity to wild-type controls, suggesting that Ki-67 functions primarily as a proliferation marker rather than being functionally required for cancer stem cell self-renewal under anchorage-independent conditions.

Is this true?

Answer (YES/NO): NO